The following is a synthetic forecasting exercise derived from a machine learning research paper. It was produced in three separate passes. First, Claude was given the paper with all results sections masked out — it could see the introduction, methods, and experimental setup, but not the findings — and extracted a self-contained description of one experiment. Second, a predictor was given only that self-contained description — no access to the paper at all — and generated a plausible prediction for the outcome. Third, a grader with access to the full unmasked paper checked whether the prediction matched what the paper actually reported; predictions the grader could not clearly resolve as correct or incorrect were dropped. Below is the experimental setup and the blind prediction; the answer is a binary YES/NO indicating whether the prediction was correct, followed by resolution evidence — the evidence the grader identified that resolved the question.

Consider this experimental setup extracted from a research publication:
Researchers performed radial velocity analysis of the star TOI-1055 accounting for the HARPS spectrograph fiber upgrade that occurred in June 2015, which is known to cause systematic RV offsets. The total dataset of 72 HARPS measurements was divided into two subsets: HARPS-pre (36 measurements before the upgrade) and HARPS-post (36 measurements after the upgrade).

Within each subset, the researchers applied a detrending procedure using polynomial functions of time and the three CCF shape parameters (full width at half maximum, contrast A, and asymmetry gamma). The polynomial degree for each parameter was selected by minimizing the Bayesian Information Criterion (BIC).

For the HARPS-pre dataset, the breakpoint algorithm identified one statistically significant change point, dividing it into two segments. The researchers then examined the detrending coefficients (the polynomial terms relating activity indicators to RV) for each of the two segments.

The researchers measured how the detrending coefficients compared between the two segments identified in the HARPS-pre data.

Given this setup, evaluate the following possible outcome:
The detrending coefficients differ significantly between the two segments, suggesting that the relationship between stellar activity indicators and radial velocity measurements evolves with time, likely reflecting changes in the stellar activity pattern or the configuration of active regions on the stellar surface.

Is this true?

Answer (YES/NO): YES